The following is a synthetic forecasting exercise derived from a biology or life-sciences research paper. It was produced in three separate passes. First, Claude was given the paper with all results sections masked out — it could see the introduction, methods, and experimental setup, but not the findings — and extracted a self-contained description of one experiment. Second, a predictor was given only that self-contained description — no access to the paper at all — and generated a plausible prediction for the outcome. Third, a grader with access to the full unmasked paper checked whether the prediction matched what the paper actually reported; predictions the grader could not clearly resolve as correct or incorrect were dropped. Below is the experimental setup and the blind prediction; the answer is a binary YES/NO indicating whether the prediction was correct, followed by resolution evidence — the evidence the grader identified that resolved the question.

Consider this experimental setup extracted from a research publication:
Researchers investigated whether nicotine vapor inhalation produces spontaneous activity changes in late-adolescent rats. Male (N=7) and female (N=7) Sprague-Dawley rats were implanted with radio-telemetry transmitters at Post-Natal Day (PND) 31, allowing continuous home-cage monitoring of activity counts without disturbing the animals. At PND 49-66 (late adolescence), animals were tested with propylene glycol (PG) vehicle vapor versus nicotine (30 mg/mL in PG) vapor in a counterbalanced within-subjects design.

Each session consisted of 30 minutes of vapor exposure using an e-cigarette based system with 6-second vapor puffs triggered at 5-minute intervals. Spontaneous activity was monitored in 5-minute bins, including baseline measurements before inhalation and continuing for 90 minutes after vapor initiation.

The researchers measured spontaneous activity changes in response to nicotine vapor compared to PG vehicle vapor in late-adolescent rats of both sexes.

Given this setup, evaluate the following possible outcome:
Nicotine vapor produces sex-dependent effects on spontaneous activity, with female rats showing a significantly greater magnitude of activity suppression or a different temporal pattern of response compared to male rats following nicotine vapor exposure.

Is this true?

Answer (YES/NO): NO